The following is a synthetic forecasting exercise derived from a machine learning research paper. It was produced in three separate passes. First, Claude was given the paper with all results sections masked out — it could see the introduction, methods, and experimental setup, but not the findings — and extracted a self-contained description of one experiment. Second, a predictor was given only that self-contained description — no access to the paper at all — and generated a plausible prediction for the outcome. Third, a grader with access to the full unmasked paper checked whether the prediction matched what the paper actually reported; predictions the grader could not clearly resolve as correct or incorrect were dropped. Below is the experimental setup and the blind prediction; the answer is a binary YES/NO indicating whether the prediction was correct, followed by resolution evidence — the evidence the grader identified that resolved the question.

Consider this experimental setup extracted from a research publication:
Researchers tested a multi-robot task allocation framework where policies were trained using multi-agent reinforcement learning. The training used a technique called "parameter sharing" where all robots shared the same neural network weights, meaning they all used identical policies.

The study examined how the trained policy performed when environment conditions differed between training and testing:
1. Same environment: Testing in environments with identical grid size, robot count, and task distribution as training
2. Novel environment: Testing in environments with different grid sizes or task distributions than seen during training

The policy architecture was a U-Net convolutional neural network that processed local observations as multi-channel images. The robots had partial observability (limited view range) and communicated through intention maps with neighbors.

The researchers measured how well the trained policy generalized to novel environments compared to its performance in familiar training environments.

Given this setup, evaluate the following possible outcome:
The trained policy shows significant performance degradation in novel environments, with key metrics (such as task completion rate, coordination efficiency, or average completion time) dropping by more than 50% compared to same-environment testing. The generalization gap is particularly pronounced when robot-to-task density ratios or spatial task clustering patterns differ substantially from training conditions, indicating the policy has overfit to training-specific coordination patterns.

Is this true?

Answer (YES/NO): NO